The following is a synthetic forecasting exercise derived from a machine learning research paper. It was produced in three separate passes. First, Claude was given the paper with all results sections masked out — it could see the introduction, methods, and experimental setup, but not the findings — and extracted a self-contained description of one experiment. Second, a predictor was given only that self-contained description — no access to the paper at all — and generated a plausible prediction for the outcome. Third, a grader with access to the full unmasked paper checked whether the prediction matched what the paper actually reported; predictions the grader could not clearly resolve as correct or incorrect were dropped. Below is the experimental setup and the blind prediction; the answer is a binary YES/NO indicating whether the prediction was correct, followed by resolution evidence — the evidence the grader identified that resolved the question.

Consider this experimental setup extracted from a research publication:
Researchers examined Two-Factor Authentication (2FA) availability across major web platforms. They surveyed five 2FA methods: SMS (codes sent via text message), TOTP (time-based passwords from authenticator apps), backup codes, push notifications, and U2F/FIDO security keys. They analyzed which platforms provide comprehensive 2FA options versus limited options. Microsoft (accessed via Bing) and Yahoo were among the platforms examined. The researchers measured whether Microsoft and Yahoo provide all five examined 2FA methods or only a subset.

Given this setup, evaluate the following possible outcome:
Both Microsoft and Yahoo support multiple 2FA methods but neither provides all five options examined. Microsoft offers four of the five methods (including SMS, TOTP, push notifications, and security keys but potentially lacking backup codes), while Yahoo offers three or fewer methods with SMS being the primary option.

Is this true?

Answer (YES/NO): NO